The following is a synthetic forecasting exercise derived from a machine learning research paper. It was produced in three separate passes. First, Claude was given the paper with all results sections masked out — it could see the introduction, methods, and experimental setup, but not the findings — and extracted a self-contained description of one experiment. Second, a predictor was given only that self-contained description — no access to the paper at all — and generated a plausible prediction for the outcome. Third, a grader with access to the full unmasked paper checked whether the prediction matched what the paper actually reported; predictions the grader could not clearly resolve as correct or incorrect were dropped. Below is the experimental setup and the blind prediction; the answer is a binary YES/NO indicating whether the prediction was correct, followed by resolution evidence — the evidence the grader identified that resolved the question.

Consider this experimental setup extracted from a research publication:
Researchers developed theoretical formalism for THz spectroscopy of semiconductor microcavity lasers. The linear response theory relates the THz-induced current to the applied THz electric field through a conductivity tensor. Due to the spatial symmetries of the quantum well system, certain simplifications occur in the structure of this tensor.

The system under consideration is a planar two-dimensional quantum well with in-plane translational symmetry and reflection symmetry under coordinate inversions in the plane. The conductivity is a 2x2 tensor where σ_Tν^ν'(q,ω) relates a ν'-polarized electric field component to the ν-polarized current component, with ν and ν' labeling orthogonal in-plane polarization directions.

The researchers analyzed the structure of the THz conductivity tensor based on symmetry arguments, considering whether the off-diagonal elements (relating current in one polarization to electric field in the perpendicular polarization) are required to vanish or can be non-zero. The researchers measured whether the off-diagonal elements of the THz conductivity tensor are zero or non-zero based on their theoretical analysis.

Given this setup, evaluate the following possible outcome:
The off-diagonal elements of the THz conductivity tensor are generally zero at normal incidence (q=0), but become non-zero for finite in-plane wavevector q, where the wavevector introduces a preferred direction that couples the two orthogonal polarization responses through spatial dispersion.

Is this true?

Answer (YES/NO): NO